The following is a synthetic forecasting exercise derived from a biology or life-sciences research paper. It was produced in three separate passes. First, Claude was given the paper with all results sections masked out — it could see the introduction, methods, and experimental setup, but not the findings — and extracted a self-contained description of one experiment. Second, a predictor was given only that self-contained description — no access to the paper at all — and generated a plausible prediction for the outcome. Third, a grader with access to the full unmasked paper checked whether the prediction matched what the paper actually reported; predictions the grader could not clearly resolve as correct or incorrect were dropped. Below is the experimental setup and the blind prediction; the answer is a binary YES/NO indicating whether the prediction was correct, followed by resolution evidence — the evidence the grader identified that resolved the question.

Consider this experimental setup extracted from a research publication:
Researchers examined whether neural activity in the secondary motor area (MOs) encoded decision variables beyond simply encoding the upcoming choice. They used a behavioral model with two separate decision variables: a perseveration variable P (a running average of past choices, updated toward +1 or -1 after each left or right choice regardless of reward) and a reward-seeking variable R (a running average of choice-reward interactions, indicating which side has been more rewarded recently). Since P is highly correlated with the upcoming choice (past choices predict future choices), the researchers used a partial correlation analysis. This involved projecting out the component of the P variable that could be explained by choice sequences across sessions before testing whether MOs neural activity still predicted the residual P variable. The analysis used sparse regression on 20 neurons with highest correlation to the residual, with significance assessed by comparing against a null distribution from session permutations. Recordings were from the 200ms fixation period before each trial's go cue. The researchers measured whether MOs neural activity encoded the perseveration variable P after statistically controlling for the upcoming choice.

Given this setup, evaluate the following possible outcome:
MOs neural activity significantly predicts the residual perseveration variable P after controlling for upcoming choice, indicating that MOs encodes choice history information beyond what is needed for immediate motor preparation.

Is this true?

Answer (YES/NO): YES